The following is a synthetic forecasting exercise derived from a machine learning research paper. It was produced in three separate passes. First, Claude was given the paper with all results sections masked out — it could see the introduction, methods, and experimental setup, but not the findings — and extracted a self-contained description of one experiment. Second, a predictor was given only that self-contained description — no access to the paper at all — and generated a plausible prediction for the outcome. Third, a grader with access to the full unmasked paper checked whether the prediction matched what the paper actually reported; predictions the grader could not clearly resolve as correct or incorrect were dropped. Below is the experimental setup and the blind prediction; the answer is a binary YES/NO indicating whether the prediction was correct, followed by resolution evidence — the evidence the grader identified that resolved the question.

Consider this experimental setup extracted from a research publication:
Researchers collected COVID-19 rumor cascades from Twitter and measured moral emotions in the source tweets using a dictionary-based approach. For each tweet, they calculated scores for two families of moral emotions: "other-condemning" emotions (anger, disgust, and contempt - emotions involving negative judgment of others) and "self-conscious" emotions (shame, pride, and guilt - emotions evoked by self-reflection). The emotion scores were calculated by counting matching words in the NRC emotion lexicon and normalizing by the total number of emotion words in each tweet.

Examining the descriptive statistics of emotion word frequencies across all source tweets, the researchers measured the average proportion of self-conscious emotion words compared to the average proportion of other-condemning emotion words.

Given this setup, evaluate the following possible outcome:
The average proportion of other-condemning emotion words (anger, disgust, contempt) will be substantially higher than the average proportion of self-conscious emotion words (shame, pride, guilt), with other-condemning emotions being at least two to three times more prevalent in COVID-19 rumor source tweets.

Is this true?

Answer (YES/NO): NO